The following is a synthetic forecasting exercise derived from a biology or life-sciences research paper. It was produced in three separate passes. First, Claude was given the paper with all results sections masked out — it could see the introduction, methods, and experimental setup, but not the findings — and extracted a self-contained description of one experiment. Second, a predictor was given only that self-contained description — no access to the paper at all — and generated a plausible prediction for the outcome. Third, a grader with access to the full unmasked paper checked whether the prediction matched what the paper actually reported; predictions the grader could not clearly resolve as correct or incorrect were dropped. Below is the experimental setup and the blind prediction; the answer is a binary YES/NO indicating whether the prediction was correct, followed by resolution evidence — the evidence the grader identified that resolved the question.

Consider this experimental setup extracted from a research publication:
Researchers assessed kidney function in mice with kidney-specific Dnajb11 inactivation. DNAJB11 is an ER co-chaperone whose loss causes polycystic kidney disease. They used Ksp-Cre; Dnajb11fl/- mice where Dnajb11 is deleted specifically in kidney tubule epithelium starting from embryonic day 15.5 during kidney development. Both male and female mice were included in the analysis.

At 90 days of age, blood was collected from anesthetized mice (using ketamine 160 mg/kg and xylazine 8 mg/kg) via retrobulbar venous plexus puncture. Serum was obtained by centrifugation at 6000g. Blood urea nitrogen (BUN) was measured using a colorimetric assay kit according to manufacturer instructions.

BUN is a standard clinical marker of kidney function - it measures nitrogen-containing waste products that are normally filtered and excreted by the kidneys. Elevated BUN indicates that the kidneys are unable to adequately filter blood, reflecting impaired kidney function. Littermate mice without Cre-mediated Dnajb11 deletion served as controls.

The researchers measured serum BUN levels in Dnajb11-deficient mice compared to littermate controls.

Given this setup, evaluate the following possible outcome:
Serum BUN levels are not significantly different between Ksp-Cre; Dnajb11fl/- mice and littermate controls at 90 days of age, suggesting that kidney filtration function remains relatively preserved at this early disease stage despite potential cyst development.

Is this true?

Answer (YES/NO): NO